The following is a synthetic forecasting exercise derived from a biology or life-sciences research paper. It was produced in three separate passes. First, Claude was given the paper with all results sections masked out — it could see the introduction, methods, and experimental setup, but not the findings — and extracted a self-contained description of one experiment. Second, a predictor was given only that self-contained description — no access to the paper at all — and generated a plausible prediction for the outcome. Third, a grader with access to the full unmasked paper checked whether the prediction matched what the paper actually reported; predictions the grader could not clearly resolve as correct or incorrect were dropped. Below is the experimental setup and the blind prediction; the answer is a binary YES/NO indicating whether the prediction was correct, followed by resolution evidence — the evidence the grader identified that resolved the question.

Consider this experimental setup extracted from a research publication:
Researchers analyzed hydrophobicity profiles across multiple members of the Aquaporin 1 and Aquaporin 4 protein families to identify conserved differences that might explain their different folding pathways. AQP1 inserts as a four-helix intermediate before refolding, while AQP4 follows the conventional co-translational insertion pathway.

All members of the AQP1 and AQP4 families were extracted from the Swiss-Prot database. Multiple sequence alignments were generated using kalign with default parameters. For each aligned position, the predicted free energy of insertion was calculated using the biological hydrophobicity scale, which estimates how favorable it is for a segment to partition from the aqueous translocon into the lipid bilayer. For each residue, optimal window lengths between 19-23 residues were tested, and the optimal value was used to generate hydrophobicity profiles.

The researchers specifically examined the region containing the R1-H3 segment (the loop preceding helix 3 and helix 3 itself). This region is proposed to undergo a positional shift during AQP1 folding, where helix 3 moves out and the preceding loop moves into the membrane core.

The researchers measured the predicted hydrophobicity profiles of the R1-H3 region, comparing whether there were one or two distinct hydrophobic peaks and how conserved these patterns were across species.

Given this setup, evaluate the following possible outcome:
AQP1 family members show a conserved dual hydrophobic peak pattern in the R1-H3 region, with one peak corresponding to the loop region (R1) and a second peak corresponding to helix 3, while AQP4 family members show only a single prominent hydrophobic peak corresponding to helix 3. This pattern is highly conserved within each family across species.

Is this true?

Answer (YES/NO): YES